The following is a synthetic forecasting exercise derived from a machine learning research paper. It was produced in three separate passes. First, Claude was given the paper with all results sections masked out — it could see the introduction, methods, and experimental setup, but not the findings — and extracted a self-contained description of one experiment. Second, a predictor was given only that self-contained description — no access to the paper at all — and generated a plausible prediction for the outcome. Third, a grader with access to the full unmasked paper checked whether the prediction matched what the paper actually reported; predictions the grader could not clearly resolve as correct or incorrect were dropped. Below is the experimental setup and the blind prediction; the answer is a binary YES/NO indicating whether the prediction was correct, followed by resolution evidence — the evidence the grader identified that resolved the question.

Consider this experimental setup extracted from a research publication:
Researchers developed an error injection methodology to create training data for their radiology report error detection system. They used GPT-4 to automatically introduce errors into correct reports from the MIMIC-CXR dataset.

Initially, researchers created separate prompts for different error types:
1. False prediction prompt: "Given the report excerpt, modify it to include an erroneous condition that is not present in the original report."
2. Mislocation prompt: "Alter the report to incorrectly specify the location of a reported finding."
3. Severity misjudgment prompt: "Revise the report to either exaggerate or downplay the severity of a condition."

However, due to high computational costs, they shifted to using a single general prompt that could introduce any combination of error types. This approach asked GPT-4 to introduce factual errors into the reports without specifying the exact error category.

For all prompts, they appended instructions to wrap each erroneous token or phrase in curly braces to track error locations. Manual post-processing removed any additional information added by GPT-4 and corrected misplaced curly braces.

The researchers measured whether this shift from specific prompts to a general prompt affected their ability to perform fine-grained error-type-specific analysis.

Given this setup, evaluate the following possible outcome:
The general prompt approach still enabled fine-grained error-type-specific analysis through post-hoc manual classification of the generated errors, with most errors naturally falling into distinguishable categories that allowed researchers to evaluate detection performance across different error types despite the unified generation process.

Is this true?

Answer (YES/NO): NO